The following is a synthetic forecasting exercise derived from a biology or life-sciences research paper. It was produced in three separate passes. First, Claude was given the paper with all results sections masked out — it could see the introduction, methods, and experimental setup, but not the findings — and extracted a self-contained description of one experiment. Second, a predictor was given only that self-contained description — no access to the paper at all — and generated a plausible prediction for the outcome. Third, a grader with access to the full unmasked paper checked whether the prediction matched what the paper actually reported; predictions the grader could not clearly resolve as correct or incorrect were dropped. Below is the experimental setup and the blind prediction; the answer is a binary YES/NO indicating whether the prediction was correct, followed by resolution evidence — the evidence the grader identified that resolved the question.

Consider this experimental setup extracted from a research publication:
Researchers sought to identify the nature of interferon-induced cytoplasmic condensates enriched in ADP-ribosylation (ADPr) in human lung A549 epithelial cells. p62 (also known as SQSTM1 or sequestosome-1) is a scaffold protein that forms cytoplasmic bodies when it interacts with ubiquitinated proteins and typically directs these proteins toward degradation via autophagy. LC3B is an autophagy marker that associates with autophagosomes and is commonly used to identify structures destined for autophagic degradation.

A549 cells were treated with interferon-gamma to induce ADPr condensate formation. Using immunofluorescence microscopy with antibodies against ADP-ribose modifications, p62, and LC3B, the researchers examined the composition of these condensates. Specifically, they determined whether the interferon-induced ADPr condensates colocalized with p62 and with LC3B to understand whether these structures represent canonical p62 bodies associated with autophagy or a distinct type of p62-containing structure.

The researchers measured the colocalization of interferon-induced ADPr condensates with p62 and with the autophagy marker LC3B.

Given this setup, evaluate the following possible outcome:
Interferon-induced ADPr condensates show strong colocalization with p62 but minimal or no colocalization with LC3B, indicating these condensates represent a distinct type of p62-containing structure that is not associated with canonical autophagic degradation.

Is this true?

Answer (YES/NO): YES